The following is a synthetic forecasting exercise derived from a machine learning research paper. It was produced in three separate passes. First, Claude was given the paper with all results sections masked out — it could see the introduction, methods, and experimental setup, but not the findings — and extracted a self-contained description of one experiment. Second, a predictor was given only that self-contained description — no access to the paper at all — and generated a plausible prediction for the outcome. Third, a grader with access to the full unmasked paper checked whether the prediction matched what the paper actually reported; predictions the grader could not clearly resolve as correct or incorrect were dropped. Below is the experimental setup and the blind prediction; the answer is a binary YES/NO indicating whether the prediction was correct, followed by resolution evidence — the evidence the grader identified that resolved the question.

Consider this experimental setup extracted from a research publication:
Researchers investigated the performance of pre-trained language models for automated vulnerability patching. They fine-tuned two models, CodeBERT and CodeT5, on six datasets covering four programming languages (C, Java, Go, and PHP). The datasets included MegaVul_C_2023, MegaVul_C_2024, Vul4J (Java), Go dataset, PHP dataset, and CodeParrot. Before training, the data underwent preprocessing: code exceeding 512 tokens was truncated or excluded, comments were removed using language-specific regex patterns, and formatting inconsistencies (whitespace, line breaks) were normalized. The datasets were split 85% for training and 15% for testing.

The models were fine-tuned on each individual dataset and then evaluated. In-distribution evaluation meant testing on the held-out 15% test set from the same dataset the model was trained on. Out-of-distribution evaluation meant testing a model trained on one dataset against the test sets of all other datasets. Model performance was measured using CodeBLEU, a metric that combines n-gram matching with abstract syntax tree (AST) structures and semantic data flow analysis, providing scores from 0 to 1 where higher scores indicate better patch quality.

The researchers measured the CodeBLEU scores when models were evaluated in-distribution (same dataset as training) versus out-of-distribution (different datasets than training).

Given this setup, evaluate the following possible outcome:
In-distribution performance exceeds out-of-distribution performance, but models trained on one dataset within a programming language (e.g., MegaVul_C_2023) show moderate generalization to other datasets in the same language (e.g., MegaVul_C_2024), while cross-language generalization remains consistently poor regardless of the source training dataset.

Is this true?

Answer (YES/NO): NO